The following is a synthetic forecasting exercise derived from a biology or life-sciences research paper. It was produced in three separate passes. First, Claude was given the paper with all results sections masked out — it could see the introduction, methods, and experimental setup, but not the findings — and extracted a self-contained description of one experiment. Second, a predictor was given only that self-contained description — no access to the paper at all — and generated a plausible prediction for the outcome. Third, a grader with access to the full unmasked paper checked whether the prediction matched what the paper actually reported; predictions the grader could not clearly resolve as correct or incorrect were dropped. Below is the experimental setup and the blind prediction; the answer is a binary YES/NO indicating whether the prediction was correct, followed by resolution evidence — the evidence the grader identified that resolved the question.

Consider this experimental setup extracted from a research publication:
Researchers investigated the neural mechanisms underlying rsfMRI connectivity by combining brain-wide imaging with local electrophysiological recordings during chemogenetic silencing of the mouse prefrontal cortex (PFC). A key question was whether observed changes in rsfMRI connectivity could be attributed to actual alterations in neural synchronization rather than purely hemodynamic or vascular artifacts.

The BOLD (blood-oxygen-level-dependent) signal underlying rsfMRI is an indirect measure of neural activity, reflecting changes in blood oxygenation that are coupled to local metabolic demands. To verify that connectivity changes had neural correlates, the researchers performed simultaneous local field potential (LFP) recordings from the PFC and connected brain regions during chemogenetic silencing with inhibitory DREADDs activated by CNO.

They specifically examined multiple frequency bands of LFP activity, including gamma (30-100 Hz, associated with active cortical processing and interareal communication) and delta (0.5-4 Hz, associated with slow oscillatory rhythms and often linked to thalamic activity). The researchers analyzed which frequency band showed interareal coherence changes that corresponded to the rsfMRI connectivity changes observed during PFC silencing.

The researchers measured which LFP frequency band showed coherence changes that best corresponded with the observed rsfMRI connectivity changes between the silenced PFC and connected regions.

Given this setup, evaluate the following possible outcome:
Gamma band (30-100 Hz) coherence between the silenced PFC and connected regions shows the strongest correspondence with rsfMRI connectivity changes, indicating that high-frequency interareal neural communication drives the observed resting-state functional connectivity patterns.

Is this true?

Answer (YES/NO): NO